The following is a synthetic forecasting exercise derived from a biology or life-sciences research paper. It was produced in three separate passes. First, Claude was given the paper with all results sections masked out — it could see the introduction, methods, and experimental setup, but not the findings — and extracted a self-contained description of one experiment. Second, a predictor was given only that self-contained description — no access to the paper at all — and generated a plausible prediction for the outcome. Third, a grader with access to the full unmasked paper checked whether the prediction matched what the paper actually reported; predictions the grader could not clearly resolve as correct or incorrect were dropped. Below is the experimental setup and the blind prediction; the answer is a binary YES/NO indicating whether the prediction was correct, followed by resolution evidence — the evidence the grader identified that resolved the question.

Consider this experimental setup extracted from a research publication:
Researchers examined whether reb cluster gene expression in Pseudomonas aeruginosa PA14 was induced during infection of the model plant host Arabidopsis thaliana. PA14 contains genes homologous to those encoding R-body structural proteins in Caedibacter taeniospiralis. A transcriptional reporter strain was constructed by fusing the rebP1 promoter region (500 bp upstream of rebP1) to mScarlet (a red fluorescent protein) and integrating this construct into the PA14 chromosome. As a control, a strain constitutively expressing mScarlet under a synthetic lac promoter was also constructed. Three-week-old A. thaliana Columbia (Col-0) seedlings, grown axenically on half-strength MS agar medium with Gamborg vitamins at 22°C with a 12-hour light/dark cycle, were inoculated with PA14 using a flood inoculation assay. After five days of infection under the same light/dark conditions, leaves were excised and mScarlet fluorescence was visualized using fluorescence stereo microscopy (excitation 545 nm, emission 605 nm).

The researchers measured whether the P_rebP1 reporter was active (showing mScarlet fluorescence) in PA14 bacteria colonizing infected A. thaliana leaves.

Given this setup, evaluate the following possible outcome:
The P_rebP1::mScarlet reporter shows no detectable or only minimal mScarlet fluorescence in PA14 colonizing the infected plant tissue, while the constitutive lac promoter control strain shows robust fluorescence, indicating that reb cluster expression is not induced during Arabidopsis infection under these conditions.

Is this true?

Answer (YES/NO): NO